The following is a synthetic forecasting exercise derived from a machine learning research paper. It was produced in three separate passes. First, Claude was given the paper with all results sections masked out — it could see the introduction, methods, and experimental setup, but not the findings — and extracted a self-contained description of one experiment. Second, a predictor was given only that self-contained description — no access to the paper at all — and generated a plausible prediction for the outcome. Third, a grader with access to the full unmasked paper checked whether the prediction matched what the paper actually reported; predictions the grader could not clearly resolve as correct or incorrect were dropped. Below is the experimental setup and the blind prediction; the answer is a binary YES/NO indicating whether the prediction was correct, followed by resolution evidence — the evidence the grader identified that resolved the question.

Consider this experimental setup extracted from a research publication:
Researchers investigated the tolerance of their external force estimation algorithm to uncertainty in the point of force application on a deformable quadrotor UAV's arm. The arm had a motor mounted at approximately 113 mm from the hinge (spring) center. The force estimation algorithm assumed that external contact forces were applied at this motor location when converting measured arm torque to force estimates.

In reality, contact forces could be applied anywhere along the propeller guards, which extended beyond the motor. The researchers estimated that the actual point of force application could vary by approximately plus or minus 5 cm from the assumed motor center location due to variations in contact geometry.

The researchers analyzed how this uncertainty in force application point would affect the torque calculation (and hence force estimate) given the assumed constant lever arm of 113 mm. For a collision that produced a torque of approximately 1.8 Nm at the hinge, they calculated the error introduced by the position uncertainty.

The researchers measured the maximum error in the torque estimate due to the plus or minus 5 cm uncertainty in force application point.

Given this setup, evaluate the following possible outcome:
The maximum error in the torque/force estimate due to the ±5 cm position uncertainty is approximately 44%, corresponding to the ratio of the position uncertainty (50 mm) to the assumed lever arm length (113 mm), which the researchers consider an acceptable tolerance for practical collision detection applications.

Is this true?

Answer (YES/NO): NO